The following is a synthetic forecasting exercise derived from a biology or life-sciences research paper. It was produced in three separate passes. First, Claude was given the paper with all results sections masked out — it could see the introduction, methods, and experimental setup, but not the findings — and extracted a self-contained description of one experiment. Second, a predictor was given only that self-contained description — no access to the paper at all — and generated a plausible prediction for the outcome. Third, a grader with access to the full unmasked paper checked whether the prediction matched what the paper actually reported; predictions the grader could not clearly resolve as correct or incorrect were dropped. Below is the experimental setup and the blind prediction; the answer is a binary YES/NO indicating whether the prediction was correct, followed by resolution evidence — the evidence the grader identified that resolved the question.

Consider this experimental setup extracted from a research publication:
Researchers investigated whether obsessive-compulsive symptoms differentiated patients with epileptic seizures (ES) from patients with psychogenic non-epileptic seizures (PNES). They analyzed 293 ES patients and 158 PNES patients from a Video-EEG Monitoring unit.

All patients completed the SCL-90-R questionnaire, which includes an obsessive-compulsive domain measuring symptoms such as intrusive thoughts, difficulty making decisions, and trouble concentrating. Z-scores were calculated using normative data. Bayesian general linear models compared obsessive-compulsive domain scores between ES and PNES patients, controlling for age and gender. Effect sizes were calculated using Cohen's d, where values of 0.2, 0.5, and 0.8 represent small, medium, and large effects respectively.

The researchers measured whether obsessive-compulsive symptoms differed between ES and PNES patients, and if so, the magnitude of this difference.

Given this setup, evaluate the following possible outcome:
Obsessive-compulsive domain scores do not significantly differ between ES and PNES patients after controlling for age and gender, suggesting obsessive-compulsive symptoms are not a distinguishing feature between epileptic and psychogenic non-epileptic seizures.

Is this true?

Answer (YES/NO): NO